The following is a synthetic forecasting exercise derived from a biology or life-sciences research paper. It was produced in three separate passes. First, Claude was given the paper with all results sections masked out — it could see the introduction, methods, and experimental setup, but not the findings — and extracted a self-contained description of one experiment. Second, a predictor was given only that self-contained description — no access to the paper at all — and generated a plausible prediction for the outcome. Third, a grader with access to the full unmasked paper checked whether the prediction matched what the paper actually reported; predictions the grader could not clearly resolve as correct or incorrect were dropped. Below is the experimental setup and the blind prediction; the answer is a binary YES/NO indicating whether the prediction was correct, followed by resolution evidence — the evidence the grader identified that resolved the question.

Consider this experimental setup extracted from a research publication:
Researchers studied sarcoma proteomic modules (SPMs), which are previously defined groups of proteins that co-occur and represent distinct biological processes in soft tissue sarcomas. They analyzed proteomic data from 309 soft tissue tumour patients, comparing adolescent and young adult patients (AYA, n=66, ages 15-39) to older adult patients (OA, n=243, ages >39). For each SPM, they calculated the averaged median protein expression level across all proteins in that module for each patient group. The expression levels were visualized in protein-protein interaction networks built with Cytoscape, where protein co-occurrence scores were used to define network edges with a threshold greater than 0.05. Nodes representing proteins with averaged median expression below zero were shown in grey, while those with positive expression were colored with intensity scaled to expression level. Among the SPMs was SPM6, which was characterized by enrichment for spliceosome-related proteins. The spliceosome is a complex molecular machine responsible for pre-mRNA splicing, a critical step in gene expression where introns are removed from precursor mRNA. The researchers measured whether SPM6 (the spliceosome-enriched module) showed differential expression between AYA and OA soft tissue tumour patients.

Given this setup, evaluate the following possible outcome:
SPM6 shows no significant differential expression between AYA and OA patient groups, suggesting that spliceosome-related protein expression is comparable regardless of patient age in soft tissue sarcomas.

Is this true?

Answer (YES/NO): NO